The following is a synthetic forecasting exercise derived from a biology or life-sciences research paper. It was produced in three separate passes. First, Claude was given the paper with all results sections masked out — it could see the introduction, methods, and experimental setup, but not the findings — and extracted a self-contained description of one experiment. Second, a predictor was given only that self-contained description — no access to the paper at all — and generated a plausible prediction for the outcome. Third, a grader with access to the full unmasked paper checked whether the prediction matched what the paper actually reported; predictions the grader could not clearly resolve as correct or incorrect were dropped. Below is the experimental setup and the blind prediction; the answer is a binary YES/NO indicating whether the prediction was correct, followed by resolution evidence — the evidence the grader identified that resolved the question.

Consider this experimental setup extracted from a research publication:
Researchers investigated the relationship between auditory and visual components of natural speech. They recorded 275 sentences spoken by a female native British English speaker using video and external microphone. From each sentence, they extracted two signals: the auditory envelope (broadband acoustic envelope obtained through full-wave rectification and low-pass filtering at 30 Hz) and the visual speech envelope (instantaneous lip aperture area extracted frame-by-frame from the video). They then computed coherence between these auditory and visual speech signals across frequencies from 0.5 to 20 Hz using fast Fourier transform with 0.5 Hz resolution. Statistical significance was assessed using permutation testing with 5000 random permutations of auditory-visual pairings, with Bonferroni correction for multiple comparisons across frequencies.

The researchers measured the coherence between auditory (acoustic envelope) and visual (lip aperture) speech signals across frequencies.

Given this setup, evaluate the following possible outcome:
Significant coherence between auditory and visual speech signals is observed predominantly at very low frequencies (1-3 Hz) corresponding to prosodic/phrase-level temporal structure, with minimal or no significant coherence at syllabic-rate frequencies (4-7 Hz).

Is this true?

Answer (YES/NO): NO